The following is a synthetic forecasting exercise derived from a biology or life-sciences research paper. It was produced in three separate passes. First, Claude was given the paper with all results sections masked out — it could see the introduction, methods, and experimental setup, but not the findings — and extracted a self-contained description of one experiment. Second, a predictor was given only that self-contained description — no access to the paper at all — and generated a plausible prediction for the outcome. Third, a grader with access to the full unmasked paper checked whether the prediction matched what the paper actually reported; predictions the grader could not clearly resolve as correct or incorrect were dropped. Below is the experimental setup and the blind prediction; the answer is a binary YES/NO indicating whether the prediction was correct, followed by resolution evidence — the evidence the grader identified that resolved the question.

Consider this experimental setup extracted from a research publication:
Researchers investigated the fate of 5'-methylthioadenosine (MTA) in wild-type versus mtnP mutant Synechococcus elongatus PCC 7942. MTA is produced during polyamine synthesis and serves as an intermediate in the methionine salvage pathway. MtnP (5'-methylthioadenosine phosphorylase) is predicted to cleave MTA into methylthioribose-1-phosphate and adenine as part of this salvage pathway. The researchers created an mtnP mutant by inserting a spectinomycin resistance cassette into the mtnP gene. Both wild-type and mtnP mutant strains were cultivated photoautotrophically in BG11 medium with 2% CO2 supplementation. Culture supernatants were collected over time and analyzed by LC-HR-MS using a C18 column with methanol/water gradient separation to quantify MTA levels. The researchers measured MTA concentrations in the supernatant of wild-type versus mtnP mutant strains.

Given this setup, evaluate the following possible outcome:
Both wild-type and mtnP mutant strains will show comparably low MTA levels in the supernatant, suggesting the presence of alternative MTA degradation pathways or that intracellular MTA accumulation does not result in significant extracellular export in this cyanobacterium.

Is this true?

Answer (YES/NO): NO